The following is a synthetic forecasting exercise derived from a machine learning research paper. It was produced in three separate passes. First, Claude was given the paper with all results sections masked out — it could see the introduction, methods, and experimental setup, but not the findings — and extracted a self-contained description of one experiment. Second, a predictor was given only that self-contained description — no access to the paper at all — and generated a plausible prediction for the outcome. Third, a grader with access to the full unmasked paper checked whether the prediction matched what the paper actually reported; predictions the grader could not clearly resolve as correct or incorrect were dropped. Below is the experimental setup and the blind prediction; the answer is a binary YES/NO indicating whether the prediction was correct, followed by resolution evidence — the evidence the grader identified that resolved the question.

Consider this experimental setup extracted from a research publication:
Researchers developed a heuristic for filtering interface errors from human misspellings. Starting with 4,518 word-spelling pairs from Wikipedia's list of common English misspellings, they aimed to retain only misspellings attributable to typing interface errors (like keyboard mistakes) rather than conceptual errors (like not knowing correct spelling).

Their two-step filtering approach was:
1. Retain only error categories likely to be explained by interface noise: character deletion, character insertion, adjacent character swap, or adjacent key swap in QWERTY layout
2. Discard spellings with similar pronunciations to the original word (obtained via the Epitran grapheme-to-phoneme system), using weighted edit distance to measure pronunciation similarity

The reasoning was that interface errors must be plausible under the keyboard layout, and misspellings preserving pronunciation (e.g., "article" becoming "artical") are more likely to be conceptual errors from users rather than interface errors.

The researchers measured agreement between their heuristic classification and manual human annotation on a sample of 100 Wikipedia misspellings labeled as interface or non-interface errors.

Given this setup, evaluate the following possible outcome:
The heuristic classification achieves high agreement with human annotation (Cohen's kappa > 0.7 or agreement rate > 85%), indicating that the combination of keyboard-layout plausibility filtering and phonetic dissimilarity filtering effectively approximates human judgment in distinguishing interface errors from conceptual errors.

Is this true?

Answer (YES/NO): NO